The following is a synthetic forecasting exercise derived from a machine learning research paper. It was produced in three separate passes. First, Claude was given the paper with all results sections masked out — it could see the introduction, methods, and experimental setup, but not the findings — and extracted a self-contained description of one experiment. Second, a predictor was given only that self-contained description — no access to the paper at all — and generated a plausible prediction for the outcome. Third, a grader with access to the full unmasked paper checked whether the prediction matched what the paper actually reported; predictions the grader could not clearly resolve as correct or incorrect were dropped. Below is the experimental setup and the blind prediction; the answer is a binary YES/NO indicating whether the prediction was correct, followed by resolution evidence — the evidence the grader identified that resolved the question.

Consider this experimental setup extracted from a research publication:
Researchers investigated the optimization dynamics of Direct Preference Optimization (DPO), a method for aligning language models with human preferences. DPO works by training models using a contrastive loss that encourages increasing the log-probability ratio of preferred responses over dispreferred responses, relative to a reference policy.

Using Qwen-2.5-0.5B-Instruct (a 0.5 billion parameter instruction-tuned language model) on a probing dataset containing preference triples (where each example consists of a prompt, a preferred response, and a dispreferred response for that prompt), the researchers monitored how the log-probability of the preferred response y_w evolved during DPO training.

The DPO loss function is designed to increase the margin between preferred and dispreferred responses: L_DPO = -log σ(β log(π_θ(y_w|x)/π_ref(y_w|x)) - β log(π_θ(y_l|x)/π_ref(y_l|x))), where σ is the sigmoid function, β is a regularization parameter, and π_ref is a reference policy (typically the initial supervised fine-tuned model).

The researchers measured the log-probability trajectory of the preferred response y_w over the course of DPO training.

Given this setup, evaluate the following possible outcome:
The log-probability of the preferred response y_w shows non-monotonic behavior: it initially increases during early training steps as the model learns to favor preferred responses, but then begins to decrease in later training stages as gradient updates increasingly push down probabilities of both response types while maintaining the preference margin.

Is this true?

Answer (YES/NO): YES